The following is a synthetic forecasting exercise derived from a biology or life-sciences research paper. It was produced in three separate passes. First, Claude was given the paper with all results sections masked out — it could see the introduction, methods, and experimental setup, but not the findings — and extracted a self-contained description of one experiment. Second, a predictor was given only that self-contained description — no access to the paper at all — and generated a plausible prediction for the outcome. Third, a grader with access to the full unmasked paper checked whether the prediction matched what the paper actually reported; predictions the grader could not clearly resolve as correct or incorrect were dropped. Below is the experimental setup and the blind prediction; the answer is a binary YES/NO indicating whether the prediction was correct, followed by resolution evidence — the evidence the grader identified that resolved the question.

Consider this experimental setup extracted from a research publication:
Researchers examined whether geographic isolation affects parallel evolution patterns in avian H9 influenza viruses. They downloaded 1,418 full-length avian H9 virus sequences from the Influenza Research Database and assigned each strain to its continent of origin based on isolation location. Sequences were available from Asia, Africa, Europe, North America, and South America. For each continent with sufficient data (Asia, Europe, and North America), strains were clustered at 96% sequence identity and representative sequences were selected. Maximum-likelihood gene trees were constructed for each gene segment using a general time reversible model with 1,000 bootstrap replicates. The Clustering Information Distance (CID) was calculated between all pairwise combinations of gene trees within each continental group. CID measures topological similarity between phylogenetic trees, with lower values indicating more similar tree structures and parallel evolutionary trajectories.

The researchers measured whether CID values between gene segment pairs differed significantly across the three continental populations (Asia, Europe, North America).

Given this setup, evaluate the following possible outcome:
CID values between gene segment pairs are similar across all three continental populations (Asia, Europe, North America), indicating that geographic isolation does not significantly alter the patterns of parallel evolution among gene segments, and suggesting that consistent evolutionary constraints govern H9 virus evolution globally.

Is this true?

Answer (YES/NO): NO